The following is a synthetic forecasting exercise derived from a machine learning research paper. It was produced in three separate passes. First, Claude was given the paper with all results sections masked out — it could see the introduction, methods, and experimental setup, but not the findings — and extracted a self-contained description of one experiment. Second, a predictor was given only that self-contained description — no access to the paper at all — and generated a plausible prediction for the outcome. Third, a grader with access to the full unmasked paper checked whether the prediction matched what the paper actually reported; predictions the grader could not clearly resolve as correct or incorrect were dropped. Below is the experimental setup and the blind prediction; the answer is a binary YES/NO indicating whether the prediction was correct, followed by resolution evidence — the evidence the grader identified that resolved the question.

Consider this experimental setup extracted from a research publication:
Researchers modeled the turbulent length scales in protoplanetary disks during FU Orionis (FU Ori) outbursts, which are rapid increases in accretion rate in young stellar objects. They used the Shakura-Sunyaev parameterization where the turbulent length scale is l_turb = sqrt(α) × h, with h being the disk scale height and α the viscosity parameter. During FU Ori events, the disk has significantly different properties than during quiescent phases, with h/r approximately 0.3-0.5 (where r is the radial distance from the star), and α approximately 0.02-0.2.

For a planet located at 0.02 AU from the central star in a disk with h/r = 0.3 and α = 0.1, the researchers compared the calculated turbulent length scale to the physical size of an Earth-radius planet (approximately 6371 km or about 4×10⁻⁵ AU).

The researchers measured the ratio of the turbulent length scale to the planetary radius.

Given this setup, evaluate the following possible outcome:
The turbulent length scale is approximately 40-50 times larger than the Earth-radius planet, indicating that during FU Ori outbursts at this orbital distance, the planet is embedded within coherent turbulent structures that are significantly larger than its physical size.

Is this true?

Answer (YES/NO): YES